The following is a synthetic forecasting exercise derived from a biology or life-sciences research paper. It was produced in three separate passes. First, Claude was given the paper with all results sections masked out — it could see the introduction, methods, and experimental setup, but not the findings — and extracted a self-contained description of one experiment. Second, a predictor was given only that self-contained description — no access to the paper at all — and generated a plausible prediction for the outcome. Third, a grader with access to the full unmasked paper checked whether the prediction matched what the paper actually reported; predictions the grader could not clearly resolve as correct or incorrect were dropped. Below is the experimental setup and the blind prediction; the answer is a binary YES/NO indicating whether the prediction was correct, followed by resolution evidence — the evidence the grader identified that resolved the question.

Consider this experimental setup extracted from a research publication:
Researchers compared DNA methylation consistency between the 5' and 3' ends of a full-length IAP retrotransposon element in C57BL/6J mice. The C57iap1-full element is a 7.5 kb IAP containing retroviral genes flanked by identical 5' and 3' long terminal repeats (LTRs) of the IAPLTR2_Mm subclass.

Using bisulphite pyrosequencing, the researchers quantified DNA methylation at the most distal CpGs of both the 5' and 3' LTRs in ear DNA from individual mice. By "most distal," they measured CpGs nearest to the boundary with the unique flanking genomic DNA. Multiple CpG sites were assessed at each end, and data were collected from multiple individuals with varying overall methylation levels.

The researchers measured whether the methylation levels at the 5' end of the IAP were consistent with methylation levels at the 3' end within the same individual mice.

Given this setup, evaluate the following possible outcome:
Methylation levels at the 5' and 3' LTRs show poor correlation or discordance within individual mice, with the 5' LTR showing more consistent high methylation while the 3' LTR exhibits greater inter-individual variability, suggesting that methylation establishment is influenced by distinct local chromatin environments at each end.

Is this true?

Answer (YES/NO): NO